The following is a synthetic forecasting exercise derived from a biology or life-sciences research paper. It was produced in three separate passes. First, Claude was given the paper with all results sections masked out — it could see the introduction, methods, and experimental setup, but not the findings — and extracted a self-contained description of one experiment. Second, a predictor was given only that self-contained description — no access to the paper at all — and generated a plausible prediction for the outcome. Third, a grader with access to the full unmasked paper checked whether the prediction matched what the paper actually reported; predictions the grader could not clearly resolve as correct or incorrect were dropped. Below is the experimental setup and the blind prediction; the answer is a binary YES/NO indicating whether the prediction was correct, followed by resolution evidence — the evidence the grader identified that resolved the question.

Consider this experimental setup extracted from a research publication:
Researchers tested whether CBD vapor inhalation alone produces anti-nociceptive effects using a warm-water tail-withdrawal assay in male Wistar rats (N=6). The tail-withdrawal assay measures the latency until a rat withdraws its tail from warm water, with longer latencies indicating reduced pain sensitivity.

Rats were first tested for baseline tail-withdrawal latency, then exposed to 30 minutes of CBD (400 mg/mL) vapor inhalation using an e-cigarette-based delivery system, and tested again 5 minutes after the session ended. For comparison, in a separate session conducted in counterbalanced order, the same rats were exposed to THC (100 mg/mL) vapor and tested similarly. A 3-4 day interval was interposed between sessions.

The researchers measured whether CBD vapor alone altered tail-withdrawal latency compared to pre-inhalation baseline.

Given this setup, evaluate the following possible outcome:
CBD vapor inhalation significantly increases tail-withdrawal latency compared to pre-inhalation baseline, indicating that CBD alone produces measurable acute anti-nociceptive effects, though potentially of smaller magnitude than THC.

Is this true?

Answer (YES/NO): NO